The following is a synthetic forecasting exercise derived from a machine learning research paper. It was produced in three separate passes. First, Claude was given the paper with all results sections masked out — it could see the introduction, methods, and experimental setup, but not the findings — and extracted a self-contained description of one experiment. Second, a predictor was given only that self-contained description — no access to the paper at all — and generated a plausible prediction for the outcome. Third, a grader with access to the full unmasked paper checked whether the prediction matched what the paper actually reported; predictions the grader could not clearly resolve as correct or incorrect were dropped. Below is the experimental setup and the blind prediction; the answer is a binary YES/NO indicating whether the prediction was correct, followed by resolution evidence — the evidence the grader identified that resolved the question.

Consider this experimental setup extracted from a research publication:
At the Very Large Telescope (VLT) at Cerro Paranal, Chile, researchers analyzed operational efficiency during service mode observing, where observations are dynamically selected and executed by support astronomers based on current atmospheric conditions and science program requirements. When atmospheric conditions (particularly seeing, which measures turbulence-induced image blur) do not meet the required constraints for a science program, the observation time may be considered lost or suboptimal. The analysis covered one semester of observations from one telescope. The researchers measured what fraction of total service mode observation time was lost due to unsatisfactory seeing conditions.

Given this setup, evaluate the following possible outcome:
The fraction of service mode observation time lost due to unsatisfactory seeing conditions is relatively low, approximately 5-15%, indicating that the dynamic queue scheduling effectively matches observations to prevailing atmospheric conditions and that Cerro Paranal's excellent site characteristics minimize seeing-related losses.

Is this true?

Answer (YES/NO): NO